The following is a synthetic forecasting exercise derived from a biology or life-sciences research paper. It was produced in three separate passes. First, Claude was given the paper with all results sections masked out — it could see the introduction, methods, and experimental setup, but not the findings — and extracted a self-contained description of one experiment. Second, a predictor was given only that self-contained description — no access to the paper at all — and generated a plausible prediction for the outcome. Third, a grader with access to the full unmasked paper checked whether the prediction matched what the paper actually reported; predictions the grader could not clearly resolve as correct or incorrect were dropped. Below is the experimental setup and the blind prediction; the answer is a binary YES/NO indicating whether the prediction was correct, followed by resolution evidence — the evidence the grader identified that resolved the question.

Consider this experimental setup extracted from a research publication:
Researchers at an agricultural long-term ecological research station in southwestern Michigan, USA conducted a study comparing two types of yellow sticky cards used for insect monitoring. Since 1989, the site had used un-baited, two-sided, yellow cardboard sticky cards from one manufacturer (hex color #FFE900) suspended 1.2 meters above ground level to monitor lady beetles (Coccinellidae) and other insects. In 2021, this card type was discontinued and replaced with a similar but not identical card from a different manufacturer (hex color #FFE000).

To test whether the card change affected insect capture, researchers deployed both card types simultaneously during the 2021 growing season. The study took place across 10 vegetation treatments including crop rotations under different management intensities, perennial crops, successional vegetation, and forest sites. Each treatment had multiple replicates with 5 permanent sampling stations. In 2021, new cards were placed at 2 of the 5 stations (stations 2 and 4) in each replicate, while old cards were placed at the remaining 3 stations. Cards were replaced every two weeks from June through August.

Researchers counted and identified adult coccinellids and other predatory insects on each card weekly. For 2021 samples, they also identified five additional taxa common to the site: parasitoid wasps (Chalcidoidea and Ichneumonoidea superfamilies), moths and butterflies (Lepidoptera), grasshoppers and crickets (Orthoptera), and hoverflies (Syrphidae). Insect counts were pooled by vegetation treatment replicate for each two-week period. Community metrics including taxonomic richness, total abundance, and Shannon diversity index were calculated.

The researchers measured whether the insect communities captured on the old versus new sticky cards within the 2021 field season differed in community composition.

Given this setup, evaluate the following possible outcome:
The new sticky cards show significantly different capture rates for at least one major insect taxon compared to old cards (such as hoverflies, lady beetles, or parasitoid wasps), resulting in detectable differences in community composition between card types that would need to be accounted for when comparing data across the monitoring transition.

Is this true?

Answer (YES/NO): NO